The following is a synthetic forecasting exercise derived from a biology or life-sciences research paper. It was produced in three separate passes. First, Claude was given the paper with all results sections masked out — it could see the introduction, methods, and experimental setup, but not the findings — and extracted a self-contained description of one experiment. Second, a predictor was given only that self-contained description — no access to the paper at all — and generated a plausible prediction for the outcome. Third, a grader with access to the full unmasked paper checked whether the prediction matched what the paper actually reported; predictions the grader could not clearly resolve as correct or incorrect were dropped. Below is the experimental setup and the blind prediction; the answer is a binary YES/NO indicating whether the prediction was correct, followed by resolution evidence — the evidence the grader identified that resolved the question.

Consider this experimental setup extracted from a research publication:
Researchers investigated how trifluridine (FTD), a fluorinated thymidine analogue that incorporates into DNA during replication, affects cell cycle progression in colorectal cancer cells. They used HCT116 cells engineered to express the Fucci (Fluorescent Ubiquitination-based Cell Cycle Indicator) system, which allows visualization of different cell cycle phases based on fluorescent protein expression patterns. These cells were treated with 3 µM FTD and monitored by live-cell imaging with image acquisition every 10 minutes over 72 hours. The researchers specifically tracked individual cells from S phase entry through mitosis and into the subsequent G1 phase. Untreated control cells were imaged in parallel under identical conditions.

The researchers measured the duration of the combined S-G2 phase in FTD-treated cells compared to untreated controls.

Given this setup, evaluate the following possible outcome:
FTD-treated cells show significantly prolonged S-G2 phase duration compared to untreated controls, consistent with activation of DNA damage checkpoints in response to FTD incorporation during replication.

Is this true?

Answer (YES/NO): YES